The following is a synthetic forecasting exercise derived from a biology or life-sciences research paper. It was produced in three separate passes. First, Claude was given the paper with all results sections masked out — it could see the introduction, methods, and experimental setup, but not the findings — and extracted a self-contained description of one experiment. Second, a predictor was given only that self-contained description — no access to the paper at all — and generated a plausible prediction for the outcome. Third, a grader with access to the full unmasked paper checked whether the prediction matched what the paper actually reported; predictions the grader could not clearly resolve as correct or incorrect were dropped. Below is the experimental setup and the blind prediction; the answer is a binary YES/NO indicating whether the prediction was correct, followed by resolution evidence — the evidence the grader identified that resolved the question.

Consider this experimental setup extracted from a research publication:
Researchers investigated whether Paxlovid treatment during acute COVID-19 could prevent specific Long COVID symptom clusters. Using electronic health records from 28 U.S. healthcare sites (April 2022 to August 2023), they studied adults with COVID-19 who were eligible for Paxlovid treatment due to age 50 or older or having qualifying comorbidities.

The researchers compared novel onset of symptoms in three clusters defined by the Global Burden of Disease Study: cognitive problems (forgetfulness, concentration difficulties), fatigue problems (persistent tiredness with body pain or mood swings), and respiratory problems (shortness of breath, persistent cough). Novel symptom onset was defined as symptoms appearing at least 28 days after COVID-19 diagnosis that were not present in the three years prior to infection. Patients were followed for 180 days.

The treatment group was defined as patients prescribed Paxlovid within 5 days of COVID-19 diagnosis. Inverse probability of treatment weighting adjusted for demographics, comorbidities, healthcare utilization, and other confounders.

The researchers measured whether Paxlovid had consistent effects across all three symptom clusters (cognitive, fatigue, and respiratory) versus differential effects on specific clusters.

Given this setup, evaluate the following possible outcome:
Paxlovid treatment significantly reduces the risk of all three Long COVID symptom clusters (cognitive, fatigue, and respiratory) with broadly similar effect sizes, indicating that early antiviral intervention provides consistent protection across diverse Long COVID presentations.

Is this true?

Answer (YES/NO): NO